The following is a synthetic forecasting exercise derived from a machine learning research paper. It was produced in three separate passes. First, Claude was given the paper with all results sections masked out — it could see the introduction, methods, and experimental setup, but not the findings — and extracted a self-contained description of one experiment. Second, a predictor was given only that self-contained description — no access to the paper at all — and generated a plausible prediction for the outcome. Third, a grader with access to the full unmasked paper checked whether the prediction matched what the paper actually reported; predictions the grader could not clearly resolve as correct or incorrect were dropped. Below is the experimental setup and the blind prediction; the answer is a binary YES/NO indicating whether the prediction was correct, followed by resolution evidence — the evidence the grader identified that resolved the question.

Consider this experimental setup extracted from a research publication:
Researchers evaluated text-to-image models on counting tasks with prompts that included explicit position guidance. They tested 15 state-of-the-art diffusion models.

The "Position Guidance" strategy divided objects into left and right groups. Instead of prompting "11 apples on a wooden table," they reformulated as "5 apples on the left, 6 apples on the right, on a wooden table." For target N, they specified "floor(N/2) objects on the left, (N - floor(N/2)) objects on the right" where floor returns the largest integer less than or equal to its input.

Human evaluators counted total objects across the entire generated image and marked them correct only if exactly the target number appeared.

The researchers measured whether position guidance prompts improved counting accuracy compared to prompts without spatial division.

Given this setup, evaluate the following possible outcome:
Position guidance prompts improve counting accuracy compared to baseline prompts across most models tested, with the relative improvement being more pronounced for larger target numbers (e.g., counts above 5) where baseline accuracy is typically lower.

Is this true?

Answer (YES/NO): NO